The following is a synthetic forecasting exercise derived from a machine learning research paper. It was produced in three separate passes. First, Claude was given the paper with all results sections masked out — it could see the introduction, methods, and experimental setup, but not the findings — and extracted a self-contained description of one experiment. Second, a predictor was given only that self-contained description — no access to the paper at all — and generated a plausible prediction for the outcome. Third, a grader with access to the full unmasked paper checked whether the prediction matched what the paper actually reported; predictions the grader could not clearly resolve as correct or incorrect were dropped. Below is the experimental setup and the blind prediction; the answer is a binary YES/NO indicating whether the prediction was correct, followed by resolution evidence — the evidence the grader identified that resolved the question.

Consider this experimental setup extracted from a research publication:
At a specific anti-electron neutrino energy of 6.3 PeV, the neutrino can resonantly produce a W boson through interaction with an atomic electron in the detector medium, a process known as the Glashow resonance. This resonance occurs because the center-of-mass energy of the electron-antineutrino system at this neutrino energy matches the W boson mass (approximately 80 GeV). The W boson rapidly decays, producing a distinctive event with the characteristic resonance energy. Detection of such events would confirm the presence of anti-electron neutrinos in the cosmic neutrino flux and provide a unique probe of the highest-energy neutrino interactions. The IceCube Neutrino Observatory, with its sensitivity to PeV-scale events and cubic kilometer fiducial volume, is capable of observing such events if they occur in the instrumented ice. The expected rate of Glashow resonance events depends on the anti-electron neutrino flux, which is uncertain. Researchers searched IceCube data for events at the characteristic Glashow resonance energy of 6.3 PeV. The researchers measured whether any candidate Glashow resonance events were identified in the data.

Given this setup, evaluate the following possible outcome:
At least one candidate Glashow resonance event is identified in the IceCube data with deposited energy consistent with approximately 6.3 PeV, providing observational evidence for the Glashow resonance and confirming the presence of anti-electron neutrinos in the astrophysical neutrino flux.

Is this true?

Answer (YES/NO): YES